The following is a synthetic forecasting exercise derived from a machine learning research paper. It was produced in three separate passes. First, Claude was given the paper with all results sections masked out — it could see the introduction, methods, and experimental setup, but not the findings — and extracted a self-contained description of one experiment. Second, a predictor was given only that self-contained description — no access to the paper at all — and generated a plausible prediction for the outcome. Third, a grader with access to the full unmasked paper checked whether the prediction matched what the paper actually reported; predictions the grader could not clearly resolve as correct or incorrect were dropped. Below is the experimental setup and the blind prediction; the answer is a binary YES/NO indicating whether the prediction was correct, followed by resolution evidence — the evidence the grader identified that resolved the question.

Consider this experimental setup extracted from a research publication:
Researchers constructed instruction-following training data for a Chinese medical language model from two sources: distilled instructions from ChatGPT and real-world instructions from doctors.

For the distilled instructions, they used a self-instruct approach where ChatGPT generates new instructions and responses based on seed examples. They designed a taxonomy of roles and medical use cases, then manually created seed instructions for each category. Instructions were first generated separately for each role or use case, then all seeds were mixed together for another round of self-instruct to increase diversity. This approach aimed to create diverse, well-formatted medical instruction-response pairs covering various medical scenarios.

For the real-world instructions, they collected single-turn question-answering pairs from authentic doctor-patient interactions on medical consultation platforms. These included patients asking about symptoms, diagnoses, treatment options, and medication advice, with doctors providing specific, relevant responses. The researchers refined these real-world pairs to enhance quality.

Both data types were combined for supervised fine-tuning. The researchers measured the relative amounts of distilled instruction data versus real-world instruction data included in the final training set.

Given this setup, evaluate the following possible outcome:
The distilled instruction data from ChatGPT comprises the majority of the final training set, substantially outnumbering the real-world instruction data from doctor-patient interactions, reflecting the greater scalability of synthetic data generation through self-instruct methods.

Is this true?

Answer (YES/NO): NO